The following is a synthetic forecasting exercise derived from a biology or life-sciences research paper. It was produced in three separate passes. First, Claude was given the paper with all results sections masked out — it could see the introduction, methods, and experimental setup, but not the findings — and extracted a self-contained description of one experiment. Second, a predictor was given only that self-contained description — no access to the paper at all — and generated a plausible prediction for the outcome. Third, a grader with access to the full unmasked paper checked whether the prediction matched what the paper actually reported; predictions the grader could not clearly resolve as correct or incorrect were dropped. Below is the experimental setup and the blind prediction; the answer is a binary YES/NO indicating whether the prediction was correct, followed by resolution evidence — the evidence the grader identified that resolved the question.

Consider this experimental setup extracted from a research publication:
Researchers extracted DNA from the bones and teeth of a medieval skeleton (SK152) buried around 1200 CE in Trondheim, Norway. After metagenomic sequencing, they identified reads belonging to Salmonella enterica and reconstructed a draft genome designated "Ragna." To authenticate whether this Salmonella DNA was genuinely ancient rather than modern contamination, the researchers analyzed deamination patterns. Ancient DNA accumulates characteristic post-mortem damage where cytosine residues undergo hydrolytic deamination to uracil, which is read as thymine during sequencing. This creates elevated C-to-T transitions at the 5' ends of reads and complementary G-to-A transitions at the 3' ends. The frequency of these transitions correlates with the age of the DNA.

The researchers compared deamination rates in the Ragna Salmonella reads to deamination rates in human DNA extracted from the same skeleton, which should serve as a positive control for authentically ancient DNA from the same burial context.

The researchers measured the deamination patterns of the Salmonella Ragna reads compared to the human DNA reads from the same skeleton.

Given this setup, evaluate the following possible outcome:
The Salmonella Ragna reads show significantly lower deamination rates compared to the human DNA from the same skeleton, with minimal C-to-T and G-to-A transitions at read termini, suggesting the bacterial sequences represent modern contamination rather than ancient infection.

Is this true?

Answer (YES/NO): NO